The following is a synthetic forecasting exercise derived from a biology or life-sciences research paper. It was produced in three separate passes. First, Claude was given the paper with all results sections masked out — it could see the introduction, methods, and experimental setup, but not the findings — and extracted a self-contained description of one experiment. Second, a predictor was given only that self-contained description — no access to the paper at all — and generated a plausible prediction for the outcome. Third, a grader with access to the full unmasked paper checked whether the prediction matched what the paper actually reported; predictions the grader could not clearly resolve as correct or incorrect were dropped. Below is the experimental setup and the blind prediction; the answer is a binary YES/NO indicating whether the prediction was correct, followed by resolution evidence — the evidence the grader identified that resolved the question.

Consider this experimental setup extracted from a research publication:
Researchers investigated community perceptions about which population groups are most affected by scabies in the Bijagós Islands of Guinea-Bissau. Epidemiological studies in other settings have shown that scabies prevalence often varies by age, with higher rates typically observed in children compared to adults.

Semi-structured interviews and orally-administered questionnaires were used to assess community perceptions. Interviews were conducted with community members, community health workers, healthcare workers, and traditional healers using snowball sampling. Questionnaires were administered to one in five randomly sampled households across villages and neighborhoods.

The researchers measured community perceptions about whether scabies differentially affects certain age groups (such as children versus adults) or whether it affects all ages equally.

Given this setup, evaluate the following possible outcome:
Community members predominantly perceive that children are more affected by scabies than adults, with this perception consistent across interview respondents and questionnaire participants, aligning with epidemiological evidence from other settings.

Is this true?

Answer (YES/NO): NO